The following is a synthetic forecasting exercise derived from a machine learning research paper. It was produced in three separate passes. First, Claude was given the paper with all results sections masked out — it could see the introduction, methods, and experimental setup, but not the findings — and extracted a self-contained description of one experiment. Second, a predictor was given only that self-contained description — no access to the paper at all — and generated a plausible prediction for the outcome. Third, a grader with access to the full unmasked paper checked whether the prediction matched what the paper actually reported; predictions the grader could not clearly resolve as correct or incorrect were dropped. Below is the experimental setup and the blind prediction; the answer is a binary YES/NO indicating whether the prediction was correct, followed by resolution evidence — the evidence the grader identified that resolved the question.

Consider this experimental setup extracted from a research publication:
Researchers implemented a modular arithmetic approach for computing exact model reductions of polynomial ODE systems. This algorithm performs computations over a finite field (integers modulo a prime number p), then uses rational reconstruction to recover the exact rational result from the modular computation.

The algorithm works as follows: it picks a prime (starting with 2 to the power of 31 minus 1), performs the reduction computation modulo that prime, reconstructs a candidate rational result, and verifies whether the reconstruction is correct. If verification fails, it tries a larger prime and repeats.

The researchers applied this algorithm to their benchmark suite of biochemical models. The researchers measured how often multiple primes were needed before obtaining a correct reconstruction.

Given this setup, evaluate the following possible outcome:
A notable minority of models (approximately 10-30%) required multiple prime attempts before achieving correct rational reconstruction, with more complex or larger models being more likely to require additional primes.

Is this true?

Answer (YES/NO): NO